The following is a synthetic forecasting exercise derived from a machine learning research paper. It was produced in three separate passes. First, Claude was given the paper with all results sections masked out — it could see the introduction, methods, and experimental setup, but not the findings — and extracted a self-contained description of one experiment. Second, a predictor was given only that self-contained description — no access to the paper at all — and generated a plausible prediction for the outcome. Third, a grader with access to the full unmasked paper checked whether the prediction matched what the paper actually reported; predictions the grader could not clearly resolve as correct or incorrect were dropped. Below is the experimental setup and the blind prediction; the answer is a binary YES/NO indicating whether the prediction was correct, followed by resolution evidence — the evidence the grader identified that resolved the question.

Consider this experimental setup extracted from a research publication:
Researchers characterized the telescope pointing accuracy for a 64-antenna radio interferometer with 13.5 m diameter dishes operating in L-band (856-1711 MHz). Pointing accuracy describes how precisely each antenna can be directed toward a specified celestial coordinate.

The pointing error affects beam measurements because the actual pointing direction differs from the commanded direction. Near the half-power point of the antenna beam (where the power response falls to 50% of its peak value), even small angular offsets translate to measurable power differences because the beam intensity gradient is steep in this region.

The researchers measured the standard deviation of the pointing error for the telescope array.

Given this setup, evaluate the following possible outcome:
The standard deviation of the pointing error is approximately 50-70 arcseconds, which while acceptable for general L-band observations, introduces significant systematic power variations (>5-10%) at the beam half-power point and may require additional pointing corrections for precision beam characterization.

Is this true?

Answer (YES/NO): NO